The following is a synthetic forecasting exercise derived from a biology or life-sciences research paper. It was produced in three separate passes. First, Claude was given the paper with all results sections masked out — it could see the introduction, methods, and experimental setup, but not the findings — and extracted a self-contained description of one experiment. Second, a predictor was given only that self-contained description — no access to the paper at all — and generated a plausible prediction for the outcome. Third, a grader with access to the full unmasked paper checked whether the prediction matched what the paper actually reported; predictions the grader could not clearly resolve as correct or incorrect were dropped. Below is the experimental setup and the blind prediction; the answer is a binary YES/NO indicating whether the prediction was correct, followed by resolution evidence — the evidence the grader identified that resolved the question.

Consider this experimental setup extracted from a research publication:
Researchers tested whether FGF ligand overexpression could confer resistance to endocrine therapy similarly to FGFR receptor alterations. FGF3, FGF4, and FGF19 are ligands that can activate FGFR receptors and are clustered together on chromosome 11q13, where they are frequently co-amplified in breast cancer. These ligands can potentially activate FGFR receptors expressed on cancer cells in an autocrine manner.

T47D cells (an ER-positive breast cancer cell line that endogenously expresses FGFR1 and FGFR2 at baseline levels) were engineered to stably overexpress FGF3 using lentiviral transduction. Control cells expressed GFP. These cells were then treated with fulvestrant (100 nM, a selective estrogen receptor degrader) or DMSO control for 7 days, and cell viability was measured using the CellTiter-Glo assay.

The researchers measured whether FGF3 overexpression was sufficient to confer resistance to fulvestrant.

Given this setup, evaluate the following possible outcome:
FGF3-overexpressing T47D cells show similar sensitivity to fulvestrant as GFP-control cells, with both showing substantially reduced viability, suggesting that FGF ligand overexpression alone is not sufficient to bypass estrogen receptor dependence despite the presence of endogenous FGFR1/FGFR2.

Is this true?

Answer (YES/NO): NO